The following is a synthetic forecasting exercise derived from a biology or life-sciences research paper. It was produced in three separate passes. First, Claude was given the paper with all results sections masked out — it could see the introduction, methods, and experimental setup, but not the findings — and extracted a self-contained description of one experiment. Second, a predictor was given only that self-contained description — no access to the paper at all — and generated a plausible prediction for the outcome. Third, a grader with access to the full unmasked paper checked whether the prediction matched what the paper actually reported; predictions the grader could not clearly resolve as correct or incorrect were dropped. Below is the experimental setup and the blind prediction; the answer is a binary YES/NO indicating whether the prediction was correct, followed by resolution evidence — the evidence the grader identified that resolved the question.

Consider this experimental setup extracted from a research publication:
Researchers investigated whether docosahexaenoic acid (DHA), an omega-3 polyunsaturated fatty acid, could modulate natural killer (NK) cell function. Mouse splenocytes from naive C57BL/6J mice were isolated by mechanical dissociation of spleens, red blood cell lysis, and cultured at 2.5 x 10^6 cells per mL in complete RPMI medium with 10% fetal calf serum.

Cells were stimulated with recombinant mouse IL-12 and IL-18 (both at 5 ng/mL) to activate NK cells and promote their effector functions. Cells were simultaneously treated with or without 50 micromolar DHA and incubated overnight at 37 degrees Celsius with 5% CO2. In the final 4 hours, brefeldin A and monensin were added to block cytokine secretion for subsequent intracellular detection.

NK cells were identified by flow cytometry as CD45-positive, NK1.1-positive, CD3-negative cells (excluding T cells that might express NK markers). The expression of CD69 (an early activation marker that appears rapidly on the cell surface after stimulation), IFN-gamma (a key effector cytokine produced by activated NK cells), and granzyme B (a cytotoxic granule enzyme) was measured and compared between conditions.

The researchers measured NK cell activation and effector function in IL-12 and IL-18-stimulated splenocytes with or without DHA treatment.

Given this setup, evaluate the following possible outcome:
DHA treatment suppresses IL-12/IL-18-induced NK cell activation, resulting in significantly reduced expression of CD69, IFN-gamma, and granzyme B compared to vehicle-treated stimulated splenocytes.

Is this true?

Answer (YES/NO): NO